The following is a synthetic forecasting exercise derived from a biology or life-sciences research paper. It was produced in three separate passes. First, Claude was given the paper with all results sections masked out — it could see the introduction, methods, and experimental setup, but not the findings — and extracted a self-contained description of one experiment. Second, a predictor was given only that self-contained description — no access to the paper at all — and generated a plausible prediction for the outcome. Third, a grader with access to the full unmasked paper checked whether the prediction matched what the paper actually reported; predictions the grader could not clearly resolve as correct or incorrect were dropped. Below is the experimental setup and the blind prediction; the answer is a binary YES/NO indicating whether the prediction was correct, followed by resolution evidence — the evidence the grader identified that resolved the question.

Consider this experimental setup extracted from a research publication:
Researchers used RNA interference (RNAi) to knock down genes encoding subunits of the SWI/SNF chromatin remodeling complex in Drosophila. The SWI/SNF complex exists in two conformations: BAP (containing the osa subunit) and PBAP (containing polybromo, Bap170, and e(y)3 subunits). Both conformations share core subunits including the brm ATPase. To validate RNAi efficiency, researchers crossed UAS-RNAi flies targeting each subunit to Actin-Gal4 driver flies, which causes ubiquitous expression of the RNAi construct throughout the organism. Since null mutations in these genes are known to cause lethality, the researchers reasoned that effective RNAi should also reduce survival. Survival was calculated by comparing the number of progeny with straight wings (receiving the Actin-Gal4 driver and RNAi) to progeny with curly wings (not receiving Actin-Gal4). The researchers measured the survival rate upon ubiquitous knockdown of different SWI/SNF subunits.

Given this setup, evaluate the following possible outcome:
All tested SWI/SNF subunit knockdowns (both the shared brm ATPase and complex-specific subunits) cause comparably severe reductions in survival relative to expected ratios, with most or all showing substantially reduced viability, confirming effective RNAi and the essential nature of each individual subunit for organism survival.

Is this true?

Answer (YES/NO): NO